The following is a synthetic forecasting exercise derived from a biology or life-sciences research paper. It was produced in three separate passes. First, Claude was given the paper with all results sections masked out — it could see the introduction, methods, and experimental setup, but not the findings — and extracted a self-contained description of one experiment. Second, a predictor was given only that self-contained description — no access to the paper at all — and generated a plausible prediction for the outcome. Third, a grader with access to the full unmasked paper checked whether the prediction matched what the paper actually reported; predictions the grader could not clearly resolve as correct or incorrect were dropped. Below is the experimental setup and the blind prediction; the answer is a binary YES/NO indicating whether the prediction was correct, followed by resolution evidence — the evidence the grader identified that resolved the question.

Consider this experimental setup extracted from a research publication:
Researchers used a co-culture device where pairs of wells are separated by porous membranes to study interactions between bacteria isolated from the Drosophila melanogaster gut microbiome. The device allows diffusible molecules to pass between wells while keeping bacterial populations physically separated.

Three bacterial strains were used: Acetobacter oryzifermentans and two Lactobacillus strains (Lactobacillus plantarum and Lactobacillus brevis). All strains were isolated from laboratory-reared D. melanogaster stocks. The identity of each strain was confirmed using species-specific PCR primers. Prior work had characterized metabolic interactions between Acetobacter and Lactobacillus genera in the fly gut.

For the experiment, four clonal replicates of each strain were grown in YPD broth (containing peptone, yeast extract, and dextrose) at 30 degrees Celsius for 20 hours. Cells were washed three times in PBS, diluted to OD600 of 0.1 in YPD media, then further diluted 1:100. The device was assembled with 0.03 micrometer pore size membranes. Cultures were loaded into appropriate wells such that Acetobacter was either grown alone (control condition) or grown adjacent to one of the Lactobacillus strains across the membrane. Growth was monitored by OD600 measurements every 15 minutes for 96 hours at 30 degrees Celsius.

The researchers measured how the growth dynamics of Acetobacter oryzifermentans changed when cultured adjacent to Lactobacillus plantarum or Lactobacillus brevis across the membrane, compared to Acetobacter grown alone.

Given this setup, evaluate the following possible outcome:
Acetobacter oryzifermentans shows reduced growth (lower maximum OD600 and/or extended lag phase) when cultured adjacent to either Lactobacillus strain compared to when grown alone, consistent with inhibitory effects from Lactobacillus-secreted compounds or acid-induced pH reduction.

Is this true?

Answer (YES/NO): NO